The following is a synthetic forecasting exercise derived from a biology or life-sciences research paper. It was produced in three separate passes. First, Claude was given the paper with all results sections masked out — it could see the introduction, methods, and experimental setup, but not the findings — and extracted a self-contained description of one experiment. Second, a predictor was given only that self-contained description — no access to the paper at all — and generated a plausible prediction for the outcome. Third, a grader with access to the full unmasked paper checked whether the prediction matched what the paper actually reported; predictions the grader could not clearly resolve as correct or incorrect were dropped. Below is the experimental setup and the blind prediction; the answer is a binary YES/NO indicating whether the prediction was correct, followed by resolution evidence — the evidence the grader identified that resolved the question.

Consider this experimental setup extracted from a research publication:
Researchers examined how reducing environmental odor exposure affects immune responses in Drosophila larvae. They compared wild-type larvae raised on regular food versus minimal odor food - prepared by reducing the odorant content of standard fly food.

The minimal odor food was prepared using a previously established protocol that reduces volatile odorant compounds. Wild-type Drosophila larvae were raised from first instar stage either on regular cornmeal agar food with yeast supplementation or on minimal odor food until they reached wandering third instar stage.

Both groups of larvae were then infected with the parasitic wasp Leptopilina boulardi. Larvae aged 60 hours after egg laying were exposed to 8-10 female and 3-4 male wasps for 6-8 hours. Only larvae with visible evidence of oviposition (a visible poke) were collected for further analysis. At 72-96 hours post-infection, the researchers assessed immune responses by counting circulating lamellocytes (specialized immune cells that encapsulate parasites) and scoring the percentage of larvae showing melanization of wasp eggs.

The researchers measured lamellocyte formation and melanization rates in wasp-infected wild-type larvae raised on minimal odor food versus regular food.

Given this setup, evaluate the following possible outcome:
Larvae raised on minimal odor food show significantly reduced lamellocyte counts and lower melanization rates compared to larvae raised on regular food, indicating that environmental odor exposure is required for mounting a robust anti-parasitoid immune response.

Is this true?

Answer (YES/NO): YES